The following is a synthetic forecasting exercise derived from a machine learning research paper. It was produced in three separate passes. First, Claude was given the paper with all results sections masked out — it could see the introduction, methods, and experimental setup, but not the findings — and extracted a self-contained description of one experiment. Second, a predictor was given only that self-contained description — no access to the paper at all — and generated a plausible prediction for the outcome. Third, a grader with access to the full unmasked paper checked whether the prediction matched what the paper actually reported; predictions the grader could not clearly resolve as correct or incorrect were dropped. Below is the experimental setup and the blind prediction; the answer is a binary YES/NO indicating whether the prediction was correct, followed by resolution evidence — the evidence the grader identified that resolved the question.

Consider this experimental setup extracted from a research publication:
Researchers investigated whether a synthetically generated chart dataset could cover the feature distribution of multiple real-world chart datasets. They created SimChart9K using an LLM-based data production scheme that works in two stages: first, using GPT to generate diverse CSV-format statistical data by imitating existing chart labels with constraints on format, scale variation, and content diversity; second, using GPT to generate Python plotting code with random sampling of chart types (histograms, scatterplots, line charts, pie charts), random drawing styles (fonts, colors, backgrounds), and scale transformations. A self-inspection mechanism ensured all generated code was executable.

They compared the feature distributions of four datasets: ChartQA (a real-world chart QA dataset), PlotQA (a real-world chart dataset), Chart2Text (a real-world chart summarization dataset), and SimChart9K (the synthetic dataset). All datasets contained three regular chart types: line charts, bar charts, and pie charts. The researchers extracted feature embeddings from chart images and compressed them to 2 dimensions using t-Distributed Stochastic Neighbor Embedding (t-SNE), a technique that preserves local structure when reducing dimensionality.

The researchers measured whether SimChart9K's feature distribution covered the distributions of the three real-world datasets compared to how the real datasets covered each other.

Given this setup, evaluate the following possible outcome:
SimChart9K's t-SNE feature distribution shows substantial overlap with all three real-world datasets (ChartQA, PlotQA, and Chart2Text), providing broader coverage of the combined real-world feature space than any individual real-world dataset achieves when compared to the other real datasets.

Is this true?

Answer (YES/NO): YES